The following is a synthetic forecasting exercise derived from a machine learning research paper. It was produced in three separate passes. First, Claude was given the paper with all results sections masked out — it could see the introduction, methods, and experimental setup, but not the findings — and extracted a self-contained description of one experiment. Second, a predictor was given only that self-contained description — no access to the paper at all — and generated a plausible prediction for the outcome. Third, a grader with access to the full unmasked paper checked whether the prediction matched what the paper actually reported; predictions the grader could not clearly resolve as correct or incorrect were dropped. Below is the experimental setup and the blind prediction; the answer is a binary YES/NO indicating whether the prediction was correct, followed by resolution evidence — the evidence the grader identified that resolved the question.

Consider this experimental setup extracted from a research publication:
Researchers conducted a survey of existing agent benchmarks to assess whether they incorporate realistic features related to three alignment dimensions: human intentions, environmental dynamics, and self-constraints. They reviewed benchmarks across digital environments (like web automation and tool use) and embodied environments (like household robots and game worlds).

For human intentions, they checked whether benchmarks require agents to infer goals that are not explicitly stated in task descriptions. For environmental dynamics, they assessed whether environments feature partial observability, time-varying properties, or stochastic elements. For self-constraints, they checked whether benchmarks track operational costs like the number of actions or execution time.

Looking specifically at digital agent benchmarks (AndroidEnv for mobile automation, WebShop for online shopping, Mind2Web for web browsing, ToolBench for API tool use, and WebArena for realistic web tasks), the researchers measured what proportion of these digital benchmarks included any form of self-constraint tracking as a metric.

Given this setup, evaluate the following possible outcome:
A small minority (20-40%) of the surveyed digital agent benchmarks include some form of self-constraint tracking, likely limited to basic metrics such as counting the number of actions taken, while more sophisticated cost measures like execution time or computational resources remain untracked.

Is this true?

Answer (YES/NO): NO